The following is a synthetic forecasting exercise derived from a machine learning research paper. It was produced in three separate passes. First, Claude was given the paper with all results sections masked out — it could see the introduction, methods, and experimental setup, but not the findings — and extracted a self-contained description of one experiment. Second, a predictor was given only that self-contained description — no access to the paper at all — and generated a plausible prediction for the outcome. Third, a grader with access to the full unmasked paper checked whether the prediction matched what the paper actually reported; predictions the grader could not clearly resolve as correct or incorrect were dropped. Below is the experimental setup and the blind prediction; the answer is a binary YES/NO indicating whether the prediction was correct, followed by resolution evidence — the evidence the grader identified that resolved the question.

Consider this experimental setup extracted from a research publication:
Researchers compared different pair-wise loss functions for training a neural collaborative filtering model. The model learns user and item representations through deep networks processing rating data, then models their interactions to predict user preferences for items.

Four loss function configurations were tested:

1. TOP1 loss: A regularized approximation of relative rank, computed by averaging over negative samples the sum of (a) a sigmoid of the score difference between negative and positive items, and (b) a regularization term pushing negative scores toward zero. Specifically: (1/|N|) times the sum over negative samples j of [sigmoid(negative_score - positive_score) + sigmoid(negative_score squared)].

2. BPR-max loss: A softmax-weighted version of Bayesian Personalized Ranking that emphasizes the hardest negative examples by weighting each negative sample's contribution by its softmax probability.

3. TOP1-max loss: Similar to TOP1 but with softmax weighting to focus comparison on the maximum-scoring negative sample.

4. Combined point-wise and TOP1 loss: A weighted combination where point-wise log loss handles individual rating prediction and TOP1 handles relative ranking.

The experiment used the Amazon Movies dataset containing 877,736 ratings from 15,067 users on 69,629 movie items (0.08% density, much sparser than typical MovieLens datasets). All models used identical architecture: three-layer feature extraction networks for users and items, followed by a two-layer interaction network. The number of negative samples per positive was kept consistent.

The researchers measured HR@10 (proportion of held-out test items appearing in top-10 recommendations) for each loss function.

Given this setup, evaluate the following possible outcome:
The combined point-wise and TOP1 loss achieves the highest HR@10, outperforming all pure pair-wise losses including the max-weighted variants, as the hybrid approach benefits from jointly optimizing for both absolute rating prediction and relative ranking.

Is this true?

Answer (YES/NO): NO